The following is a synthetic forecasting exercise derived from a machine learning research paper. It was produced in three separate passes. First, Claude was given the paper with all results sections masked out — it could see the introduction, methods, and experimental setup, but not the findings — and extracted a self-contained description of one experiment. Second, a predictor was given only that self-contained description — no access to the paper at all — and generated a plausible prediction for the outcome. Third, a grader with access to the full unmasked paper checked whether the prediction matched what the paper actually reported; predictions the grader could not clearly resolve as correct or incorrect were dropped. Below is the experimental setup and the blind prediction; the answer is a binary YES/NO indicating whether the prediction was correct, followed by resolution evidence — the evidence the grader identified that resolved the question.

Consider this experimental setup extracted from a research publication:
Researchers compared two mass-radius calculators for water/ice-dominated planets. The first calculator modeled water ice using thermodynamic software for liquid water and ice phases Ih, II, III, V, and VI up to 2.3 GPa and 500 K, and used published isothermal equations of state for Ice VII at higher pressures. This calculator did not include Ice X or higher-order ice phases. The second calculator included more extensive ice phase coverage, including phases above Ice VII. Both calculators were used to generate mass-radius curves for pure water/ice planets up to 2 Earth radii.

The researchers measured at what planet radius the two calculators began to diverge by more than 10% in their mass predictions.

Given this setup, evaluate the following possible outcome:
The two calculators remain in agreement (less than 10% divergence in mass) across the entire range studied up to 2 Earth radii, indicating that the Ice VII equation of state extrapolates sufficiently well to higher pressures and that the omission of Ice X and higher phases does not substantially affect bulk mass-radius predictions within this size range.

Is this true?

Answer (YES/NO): NO